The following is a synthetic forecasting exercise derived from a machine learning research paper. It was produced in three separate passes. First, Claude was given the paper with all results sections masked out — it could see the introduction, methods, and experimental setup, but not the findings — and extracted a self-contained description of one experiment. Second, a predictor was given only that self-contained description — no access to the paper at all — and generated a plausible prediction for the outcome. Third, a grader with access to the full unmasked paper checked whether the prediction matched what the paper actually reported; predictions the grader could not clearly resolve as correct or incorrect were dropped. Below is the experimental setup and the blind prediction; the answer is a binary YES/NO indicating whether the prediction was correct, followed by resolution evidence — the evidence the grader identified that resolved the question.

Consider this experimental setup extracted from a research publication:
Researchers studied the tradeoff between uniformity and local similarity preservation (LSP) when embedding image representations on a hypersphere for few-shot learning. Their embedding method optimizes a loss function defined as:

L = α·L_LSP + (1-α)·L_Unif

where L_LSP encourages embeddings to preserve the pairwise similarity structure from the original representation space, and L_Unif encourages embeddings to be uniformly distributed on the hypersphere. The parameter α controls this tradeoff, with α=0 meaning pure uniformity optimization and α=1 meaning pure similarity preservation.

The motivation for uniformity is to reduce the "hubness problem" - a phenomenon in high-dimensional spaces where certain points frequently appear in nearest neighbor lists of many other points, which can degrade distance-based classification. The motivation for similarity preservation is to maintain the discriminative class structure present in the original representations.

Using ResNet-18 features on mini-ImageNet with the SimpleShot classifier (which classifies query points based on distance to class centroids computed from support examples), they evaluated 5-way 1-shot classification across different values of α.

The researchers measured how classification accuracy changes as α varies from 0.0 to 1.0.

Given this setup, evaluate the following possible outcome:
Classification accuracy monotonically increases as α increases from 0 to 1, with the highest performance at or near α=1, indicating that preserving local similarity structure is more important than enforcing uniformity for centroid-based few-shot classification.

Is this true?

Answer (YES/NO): NO